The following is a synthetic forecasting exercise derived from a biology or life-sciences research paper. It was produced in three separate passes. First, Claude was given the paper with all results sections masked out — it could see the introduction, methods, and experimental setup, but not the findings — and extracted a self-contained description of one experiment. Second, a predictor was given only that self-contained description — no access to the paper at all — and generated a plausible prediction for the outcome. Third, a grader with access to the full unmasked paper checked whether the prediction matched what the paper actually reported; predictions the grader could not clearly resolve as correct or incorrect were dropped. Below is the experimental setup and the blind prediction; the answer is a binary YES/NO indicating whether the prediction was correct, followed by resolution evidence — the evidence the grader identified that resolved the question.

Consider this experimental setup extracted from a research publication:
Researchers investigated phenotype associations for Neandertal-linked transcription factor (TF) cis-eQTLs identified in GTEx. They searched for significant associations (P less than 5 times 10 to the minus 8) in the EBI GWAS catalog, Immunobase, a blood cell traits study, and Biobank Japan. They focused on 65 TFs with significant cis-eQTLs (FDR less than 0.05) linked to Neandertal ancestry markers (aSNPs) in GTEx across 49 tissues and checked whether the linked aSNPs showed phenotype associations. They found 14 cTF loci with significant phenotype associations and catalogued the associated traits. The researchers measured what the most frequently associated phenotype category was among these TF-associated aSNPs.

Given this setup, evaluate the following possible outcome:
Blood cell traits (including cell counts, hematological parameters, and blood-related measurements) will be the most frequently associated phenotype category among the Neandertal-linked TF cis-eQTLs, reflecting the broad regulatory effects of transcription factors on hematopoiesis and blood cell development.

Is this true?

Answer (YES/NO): NO